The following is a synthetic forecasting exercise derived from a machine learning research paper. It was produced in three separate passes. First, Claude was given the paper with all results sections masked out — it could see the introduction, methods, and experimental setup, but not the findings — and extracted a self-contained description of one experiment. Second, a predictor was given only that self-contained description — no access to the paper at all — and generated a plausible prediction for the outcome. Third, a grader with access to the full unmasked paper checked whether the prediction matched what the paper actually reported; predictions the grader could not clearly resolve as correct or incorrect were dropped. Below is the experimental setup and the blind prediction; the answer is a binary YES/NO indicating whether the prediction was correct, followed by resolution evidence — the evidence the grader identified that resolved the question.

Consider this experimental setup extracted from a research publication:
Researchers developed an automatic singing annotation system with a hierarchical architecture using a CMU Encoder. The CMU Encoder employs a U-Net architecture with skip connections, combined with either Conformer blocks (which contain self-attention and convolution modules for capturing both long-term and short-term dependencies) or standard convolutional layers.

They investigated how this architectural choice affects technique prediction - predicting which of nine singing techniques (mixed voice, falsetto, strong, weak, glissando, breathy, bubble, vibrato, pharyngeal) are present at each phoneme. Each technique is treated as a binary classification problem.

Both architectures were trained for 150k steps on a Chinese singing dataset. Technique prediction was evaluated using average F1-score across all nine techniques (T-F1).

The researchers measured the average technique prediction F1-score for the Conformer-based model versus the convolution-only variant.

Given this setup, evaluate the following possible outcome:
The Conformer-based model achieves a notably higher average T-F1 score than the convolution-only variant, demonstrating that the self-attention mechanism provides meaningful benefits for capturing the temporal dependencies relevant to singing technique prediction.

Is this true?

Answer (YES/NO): YES